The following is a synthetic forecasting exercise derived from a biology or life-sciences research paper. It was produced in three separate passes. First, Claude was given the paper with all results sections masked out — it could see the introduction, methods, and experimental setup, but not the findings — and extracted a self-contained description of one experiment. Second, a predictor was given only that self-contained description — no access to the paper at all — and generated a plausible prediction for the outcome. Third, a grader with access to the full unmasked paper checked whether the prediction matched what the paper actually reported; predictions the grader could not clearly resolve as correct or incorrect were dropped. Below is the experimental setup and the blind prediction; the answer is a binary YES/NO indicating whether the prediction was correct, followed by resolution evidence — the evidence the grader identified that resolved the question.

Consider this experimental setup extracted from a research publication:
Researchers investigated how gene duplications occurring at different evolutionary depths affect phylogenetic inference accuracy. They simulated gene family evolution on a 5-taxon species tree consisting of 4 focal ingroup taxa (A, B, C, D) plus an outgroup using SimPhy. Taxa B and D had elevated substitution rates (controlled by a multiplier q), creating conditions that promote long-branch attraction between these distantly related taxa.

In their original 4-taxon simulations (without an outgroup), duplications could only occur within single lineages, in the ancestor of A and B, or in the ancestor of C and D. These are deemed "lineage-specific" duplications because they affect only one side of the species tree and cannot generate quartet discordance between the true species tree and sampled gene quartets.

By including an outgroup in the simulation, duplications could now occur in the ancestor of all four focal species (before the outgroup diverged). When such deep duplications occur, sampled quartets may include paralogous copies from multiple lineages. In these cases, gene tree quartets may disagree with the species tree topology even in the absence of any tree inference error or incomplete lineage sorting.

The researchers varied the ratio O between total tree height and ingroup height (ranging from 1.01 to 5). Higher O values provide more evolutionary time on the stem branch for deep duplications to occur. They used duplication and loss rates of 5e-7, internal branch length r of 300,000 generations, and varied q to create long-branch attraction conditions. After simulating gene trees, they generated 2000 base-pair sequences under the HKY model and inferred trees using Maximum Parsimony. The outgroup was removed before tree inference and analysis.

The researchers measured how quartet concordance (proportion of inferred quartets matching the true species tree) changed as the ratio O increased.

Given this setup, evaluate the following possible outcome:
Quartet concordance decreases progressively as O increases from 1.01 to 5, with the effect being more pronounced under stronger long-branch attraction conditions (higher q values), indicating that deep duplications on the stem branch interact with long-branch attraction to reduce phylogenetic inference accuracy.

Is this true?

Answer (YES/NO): NO